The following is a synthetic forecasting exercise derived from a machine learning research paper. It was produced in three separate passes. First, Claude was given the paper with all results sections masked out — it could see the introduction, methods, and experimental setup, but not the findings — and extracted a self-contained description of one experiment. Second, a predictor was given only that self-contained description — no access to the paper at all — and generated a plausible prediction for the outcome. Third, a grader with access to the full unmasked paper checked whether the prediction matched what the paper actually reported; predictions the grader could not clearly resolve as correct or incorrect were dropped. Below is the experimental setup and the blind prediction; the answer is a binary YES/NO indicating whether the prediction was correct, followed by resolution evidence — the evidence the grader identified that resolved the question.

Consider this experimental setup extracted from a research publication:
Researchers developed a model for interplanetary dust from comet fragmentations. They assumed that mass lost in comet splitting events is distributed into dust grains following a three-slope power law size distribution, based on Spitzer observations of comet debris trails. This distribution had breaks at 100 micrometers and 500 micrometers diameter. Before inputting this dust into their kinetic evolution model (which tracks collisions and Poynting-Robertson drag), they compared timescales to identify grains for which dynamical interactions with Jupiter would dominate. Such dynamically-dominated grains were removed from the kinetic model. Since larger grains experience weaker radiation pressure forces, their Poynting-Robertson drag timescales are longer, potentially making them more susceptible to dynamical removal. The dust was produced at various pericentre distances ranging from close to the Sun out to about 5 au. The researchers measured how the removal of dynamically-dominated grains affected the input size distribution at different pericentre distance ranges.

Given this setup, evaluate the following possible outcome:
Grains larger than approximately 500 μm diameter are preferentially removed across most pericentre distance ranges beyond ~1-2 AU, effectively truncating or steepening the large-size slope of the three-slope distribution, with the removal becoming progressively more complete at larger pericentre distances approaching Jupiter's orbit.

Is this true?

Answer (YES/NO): YES